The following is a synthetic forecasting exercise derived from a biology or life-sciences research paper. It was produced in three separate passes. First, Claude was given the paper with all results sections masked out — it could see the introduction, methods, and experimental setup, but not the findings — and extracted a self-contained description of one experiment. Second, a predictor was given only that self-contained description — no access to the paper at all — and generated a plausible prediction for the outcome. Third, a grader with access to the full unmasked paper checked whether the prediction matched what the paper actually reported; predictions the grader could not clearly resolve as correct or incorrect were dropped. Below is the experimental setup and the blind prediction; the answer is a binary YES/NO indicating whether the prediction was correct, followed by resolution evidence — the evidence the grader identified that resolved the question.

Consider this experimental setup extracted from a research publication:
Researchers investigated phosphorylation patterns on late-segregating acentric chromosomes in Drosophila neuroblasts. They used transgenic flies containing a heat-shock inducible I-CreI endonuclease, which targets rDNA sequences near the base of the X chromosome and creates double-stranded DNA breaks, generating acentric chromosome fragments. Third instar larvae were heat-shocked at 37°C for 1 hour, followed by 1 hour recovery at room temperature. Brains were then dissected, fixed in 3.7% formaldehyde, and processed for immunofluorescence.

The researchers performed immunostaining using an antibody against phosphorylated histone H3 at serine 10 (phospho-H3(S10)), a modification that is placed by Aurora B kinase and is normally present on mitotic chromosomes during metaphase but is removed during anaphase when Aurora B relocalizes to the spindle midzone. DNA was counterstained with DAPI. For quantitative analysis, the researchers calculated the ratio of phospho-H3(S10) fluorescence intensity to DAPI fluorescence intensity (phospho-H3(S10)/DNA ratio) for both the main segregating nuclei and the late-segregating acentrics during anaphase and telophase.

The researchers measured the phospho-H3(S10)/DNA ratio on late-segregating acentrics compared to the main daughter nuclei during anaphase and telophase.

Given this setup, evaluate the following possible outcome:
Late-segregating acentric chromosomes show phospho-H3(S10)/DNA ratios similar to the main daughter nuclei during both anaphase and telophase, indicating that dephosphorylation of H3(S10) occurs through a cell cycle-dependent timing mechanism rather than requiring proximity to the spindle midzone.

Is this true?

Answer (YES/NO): NO